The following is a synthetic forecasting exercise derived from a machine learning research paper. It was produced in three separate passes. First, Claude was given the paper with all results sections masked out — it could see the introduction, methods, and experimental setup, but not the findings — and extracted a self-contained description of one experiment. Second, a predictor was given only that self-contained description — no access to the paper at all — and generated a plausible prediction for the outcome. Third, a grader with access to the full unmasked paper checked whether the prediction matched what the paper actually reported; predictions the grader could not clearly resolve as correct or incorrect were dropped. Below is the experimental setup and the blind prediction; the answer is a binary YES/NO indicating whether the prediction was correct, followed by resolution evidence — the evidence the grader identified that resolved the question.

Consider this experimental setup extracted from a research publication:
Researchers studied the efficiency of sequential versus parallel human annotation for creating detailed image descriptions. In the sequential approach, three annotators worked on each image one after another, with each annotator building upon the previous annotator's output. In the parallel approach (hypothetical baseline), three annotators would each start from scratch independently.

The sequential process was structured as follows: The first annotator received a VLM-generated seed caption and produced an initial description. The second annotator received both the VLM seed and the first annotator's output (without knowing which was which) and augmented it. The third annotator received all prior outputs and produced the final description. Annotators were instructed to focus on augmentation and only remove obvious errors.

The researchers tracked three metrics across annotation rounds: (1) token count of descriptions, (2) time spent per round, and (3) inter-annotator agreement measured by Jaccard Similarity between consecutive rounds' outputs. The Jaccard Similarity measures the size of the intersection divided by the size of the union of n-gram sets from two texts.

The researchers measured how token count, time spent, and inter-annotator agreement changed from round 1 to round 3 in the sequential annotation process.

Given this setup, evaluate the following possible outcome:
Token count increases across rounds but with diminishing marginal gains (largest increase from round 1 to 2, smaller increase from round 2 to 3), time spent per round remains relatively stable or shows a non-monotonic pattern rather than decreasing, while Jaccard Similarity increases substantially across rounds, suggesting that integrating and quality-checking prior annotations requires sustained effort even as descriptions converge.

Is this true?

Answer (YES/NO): NO